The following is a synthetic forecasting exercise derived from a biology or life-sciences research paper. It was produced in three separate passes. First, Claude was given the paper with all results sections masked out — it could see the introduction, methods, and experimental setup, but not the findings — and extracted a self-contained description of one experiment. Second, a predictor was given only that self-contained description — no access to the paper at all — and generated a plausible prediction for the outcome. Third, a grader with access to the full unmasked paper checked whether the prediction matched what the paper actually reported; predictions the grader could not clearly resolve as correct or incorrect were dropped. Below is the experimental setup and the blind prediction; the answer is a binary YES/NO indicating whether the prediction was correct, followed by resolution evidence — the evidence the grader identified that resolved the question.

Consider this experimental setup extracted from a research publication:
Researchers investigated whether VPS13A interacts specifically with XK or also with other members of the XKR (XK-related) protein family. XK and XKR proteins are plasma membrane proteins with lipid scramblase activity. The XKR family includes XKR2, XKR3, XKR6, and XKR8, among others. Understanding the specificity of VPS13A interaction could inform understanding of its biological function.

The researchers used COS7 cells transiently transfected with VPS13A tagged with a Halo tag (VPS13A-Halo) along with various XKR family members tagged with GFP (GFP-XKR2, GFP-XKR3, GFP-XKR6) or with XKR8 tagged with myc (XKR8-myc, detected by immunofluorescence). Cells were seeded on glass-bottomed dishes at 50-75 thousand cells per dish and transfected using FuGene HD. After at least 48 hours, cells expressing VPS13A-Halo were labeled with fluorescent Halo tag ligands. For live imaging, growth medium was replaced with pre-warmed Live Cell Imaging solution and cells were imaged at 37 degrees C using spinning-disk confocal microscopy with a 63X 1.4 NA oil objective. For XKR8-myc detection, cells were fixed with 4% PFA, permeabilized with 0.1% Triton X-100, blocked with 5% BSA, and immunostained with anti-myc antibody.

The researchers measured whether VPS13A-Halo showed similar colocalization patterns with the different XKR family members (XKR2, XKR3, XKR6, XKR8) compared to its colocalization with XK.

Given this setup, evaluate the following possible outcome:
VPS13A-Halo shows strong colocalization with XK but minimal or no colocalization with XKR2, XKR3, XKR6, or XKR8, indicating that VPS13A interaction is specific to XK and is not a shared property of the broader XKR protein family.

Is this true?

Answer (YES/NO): NO